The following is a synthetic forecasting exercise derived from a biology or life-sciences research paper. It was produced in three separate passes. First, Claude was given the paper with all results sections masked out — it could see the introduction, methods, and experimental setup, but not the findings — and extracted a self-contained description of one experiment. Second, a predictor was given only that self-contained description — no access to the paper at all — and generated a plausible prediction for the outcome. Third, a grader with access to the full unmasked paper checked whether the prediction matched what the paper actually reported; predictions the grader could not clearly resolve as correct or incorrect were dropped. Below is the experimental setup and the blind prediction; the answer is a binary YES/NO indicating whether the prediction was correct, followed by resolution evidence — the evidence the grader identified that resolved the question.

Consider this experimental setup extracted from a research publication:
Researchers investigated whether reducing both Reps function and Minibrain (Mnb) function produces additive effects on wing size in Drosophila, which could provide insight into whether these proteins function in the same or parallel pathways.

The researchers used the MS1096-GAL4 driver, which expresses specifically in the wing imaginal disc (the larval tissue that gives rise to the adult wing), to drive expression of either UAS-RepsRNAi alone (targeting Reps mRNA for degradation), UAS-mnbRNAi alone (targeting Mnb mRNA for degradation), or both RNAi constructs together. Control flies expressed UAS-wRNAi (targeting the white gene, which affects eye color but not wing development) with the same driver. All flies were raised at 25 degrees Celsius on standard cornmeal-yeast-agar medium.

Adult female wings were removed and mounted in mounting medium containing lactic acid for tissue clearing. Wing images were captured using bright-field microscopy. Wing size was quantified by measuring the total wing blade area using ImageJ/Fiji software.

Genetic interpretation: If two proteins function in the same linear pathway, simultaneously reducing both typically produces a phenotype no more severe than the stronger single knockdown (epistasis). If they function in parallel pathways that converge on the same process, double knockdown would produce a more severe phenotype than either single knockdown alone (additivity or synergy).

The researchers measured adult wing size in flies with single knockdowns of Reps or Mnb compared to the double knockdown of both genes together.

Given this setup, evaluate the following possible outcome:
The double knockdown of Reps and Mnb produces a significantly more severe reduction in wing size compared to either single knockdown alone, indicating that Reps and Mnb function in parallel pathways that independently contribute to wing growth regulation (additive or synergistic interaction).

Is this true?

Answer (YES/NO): YES